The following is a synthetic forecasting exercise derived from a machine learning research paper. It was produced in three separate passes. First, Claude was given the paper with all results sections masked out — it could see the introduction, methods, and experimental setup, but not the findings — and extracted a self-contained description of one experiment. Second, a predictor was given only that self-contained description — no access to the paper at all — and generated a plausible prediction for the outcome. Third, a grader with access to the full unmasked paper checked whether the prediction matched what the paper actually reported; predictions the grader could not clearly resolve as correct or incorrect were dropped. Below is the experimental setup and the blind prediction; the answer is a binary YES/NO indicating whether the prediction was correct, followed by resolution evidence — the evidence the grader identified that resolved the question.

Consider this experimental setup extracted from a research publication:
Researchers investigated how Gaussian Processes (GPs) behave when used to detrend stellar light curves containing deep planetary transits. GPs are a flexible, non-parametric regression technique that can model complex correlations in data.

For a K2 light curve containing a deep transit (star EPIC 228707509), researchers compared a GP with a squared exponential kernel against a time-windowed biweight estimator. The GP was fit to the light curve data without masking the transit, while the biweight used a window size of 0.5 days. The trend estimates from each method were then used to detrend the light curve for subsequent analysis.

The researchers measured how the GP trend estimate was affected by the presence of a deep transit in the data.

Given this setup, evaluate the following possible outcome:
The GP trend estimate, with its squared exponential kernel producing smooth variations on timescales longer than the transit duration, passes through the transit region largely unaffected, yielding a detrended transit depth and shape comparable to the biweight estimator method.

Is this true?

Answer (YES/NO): NO